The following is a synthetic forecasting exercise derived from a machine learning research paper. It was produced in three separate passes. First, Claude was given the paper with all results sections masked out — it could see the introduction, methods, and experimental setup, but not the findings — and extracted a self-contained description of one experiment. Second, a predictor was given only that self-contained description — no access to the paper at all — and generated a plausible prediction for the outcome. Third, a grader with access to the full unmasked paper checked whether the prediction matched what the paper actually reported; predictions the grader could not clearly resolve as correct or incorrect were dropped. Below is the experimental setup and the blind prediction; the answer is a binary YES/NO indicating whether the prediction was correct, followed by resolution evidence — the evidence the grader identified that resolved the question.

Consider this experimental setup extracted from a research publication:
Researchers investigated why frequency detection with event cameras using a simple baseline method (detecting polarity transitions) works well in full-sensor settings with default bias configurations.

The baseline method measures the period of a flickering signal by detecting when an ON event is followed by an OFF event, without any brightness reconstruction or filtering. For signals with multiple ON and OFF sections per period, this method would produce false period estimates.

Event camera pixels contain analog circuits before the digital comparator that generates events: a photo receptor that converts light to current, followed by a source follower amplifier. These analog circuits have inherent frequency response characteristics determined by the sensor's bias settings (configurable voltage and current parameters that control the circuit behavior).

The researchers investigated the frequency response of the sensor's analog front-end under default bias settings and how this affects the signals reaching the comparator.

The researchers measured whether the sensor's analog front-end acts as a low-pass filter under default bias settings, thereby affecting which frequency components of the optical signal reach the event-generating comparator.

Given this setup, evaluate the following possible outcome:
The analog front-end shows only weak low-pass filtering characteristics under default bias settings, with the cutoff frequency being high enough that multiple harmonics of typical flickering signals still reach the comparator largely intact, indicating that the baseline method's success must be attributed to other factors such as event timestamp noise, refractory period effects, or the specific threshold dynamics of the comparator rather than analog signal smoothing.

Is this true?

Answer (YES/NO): NO